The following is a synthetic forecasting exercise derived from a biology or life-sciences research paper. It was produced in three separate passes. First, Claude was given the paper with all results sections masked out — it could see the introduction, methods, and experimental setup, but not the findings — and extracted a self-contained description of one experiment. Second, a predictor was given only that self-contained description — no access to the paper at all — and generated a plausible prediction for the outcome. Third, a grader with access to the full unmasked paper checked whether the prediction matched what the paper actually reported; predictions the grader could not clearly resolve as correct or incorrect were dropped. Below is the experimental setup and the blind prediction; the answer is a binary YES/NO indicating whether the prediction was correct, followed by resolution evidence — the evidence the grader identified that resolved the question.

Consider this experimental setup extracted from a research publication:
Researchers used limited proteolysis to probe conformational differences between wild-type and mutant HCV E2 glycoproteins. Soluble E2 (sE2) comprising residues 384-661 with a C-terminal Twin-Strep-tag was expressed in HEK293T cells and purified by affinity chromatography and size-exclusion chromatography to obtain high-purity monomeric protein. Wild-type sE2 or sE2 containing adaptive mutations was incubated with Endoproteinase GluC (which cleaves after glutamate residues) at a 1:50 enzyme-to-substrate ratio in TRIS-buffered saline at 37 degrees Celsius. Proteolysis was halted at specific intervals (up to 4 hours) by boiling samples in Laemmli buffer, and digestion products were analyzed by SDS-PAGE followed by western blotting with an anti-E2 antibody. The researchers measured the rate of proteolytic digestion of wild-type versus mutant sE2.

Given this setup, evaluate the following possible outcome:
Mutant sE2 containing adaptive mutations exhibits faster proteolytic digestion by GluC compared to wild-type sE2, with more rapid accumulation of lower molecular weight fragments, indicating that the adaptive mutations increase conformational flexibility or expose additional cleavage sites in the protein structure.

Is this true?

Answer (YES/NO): YES